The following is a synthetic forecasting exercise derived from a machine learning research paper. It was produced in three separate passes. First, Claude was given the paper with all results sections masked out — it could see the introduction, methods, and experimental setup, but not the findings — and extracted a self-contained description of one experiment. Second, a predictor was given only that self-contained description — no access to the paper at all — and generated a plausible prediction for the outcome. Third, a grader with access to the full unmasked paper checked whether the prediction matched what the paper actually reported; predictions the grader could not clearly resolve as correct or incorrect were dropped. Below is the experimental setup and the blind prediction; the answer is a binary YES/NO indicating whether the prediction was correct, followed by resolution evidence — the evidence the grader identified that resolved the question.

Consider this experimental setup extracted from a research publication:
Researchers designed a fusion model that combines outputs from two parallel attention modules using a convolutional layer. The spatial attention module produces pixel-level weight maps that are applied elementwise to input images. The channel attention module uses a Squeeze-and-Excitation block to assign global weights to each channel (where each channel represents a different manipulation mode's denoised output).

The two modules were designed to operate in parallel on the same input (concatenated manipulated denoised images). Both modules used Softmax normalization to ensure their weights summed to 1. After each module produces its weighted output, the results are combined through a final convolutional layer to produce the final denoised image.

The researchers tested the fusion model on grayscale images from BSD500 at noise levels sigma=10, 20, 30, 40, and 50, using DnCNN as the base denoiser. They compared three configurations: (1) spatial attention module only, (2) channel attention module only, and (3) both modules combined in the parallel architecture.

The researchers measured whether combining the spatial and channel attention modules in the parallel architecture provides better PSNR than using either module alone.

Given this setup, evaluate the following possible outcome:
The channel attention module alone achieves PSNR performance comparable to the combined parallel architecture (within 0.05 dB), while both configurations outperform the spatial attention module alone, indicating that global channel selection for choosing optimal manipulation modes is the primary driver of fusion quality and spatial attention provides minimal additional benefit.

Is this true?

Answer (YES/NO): NO